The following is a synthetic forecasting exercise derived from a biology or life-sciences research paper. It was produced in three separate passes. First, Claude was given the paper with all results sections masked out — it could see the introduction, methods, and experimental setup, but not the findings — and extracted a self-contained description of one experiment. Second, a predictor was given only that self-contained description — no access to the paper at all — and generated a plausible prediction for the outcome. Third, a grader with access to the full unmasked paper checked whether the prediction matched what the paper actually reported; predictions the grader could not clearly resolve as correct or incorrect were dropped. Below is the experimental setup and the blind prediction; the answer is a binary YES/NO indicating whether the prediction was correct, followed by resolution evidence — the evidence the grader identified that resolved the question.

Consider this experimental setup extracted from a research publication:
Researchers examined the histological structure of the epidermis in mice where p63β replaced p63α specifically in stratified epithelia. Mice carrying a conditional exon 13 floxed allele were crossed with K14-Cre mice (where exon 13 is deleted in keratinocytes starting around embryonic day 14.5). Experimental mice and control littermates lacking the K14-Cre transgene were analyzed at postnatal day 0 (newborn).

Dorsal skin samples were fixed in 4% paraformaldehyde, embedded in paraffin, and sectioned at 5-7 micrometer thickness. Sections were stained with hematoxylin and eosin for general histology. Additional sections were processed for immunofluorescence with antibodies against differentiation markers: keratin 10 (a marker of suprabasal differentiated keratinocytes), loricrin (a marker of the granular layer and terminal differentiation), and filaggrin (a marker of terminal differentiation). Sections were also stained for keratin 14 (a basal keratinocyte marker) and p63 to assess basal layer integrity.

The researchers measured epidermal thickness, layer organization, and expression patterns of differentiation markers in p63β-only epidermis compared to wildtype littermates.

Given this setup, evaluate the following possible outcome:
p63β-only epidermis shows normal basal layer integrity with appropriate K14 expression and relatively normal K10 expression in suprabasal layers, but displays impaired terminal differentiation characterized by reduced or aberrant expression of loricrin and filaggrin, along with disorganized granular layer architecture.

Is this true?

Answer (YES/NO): NO